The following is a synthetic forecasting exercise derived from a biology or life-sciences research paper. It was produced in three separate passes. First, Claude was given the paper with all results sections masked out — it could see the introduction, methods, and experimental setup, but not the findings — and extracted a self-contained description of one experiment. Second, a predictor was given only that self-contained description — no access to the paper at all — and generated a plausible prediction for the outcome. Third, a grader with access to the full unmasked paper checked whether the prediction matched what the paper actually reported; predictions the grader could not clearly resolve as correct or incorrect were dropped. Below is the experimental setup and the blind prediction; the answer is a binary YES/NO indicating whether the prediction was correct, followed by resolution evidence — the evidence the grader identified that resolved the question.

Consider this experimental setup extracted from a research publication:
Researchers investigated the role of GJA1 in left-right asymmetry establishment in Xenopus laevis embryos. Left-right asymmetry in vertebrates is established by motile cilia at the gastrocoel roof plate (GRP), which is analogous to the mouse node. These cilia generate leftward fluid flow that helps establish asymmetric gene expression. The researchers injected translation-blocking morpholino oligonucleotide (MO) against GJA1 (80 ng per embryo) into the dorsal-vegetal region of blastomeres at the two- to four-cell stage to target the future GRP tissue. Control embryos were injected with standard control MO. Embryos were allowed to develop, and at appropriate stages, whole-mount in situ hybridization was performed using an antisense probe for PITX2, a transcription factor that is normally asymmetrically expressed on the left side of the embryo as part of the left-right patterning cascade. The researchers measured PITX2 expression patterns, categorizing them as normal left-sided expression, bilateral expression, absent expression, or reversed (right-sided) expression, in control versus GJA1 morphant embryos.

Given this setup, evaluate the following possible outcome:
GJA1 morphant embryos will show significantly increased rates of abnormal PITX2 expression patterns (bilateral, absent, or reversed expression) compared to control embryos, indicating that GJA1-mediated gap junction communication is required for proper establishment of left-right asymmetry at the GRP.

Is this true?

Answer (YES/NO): YES